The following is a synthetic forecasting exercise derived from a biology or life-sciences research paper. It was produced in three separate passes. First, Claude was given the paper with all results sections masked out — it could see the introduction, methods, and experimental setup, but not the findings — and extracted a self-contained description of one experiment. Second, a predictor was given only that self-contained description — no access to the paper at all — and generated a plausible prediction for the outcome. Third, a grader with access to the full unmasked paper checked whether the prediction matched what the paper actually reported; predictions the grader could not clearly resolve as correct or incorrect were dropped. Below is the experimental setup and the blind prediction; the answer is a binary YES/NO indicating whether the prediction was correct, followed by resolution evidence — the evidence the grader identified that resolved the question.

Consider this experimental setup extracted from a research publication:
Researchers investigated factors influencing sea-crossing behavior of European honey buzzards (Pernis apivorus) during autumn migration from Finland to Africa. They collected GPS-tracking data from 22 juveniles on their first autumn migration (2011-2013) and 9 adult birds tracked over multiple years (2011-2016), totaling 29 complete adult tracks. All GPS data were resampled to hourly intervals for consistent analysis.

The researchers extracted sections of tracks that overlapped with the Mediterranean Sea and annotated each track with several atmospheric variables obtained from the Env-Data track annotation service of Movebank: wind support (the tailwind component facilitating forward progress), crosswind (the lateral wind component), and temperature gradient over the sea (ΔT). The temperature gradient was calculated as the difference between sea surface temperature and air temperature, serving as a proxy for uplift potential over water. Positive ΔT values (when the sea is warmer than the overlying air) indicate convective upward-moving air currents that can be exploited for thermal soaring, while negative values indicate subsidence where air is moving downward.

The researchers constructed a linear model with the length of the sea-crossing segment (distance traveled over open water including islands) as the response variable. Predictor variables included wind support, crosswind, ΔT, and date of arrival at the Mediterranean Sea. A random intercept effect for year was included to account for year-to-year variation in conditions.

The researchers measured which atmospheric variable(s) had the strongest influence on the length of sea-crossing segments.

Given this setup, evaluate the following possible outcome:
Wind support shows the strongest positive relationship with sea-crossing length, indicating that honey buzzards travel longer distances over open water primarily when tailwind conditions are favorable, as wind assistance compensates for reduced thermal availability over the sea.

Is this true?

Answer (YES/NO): NO